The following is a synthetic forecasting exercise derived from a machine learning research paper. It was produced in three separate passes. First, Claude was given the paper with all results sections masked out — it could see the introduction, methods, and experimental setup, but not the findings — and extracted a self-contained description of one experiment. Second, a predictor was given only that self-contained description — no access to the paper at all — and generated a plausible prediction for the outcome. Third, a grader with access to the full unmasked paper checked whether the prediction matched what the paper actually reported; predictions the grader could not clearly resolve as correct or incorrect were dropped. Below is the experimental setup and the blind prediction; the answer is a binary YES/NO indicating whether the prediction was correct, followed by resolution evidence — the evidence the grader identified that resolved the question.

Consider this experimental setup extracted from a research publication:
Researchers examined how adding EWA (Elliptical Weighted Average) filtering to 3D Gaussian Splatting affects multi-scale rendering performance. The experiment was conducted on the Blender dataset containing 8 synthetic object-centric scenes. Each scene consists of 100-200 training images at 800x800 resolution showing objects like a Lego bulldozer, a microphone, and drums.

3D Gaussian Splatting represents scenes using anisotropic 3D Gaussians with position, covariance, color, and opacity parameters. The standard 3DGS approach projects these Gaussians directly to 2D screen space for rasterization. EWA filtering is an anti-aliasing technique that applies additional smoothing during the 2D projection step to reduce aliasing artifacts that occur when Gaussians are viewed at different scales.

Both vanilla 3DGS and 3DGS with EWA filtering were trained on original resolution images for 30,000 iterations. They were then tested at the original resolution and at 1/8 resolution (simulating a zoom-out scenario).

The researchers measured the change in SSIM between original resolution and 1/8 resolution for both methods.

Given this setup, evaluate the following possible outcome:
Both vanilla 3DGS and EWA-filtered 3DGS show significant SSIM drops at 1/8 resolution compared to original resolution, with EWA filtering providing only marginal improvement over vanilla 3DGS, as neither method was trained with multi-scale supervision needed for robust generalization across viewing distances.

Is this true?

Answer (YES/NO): NO